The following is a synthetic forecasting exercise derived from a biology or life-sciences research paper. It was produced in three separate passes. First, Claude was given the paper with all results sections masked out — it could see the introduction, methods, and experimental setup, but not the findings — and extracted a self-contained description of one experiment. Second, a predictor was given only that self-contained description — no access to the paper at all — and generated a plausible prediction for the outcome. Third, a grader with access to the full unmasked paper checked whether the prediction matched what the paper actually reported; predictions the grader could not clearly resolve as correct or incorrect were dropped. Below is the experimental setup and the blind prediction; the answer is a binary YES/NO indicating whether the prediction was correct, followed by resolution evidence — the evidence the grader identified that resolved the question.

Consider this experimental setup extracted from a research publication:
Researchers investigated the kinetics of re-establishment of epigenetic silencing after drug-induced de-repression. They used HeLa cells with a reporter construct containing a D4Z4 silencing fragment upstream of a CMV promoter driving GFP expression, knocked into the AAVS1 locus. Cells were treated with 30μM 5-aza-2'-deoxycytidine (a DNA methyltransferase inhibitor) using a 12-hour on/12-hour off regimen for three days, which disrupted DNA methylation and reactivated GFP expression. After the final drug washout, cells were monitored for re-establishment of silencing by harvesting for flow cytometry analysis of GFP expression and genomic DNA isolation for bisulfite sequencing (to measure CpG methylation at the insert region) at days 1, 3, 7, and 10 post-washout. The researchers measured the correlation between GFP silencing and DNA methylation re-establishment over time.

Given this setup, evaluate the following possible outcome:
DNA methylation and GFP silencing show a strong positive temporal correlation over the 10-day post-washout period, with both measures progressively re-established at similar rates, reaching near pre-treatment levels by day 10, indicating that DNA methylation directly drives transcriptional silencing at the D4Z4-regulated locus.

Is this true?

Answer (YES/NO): NO